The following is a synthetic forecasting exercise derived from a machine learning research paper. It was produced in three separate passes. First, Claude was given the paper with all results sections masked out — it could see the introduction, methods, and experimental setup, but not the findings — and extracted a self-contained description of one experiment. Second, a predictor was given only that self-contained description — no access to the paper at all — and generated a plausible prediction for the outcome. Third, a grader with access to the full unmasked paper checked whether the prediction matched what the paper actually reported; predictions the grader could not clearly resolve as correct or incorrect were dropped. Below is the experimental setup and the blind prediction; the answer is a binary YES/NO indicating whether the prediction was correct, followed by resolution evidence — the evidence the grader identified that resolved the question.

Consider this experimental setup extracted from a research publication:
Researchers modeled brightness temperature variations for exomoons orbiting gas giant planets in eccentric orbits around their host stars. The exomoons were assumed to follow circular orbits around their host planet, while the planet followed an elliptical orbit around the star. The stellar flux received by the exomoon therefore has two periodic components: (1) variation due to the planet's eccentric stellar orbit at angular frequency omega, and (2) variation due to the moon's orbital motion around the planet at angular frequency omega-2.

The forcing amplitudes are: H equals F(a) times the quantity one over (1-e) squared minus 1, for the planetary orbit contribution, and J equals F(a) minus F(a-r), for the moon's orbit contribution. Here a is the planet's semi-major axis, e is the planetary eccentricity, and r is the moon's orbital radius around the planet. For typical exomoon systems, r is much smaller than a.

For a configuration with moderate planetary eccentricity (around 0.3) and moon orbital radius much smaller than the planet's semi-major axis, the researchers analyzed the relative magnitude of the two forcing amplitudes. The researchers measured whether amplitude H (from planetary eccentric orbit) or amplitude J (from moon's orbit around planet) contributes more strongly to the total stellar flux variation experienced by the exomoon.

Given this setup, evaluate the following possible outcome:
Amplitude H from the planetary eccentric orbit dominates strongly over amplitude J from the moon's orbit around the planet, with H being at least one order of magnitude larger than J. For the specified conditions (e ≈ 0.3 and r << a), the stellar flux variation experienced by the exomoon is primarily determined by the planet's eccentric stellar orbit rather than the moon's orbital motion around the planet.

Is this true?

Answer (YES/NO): YES